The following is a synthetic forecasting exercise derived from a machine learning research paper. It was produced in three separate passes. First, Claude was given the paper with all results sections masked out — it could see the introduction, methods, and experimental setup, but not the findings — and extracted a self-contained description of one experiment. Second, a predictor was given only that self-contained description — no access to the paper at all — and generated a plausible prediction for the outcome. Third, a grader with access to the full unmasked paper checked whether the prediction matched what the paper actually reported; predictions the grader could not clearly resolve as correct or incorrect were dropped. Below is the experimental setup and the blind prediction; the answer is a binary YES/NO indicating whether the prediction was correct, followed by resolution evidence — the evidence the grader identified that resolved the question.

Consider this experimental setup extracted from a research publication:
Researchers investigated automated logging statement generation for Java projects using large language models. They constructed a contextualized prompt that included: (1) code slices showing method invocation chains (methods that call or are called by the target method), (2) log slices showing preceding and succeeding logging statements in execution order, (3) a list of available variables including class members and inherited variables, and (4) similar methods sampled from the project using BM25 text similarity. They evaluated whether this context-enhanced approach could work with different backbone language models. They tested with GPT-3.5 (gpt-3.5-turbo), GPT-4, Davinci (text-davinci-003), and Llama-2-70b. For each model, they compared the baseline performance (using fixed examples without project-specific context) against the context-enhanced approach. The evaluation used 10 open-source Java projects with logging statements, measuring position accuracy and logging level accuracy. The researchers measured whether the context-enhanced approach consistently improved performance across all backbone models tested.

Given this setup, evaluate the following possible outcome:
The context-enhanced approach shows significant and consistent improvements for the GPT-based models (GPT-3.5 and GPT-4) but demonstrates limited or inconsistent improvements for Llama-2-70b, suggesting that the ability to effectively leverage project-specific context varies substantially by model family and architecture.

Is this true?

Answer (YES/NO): NO